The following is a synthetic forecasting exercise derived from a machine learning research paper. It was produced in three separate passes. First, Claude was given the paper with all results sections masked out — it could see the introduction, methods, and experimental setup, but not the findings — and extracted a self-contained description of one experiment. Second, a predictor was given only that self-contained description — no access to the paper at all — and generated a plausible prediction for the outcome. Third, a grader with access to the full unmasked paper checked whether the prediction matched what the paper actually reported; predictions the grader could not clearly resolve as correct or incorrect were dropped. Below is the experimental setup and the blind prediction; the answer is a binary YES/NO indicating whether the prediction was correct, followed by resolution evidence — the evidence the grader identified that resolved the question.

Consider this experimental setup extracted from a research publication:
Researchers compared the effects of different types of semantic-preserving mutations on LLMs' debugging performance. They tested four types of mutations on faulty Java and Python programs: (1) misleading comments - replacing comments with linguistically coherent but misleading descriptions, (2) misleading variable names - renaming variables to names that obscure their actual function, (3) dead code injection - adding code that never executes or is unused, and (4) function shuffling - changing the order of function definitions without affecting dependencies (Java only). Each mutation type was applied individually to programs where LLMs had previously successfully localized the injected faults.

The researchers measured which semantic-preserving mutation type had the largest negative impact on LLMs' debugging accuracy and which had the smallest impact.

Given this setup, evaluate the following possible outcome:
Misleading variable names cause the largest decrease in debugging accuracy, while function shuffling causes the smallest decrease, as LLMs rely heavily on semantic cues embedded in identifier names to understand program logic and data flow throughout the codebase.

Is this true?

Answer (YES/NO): NO